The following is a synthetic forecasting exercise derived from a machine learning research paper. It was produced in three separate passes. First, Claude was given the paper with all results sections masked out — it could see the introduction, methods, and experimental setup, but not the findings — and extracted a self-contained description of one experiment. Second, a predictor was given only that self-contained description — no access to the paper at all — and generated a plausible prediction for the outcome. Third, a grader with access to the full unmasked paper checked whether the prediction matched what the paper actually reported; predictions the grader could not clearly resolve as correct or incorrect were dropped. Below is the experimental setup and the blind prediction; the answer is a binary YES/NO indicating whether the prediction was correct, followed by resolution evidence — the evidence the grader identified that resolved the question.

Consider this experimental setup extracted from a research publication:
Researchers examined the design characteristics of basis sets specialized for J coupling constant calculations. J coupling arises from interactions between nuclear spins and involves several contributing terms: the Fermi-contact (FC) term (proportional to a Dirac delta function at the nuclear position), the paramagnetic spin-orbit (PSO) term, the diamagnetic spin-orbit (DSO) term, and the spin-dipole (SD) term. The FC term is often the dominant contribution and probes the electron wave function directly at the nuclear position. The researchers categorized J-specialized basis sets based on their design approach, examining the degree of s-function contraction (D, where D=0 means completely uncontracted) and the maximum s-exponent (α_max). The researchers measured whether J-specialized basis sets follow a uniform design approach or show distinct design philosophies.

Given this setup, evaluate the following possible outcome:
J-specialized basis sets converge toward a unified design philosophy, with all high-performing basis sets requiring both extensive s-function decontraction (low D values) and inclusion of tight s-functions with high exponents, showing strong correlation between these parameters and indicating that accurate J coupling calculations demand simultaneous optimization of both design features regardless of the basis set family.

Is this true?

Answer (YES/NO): NO